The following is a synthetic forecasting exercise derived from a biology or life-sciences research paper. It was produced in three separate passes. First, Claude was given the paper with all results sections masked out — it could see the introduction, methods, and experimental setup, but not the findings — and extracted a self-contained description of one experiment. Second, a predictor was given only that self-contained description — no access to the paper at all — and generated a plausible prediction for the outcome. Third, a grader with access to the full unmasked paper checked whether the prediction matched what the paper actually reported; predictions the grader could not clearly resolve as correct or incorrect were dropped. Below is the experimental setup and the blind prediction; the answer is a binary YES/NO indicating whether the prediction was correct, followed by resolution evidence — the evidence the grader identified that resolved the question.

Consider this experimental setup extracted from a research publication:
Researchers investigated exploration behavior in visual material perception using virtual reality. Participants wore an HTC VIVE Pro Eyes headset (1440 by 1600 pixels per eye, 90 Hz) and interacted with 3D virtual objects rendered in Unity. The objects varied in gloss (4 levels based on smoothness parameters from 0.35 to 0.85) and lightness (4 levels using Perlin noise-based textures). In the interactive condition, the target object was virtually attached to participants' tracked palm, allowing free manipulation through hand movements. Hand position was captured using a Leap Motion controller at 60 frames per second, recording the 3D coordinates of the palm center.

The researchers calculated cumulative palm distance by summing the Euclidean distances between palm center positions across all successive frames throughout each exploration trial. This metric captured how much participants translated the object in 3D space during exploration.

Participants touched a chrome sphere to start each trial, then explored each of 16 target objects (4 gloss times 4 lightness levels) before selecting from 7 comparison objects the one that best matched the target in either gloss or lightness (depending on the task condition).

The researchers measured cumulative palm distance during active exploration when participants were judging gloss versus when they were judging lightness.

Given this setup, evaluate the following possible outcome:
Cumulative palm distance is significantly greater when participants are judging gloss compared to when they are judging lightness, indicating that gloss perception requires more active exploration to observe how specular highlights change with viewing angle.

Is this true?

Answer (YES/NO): YES